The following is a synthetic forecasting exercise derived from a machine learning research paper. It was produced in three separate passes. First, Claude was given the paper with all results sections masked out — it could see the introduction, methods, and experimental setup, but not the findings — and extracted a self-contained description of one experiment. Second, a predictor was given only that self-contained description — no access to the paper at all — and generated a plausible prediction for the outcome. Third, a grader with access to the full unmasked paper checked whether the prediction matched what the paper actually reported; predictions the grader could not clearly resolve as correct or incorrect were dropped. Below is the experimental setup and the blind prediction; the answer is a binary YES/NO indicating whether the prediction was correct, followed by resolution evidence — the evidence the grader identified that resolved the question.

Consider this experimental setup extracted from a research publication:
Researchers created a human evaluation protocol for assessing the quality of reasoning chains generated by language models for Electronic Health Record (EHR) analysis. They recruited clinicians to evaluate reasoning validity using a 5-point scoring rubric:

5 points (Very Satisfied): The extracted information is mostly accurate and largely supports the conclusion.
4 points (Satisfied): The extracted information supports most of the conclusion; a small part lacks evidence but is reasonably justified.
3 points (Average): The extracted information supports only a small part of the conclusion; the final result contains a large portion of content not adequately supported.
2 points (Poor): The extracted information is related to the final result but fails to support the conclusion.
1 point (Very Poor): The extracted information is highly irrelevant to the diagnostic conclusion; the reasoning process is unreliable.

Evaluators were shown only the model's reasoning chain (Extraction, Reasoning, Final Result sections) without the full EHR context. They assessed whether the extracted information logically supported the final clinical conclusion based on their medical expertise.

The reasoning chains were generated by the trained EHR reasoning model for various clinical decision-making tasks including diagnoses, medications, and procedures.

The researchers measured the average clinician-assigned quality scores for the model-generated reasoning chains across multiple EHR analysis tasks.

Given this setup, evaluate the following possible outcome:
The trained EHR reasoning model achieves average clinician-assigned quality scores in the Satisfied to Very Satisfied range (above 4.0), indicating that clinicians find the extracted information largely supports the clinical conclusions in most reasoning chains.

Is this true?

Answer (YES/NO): YES